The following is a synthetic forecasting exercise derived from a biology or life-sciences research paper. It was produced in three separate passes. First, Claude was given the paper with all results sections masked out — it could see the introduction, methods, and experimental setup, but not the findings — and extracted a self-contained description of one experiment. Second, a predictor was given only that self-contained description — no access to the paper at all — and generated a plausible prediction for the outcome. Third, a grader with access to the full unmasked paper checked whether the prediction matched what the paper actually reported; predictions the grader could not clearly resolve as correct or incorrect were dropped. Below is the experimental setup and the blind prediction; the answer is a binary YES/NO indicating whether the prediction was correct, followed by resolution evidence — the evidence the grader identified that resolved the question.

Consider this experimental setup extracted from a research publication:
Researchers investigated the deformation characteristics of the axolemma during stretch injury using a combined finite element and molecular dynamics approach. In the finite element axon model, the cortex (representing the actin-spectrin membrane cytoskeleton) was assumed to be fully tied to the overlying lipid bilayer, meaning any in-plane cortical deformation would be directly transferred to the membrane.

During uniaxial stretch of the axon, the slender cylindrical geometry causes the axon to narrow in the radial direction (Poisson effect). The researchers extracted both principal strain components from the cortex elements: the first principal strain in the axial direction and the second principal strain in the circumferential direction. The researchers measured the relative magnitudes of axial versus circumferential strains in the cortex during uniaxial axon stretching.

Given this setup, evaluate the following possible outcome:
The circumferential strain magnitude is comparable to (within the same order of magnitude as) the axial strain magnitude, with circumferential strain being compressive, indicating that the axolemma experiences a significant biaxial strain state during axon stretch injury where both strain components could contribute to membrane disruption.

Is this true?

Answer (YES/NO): NO